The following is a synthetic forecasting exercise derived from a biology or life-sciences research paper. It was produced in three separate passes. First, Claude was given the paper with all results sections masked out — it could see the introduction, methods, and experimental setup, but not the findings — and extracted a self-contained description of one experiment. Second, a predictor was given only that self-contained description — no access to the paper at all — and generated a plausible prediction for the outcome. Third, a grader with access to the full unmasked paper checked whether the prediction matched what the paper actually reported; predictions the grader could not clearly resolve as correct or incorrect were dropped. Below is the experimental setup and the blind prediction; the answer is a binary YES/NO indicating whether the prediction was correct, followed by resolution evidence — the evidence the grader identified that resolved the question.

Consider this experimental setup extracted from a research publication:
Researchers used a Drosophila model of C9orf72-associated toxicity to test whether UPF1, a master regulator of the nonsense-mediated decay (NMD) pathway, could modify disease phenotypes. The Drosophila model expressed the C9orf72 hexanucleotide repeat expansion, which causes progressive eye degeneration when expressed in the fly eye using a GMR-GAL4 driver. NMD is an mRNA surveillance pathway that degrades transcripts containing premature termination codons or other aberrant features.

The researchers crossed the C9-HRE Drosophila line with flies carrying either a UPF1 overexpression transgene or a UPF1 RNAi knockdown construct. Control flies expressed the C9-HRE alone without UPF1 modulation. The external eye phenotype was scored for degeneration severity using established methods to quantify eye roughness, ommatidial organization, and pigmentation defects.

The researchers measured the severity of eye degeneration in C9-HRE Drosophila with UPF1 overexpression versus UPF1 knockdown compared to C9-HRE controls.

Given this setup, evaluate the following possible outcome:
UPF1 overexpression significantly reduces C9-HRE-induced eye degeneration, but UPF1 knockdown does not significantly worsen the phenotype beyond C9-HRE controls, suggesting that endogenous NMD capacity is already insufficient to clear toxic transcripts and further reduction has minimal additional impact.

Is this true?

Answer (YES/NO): NO